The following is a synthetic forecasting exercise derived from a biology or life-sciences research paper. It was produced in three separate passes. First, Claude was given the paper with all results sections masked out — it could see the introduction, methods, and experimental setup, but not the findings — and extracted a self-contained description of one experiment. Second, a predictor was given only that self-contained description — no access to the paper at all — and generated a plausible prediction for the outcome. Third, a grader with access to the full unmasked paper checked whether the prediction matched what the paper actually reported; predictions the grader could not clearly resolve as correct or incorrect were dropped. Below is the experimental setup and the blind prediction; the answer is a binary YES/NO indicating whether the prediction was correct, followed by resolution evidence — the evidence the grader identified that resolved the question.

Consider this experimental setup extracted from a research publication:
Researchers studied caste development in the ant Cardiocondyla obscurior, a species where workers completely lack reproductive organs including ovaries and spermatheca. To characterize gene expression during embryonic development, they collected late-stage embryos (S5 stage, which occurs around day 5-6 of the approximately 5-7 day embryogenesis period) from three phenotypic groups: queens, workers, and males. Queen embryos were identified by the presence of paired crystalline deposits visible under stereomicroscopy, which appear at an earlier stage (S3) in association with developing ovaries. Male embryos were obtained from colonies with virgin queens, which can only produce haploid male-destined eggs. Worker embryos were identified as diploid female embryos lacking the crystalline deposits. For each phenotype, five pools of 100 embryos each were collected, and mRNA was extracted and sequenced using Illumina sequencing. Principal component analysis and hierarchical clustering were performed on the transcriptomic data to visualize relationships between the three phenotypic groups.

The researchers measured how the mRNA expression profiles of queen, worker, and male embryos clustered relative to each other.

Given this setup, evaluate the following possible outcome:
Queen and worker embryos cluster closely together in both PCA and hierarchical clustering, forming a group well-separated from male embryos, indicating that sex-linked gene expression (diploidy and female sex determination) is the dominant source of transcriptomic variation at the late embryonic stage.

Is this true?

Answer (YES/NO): NO